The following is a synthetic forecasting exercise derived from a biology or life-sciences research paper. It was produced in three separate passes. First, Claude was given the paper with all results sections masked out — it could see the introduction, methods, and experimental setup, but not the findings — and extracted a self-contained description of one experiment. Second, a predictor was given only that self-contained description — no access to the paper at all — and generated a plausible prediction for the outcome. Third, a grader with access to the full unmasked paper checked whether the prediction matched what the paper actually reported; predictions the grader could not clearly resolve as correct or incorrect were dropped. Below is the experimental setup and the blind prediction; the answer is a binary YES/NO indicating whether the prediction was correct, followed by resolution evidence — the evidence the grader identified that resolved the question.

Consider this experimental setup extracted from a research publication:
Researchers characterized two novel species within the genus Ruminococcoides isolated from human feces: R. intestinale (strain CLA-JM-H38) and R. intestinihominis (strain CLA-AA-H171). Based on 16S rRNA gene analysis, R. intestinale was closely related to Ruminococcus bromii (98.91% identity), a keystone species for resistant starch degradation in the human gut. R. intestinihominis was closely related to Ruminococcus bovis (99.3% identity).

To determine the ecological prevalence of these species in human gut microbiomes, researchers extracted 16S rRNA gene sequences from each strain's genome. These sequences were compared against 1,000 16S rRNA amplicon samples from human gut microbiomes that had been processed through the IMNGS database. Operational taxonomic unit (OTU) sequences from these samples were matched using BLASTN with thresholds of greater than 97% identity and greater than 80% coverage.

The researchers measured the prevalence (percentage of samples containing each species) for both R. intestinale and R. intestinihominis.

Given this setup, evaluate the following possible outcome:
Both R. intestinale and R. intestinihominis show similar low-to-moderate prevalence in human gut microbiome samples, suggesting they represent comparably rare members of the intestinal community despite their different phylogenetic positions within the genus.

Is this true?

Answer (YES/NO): NO